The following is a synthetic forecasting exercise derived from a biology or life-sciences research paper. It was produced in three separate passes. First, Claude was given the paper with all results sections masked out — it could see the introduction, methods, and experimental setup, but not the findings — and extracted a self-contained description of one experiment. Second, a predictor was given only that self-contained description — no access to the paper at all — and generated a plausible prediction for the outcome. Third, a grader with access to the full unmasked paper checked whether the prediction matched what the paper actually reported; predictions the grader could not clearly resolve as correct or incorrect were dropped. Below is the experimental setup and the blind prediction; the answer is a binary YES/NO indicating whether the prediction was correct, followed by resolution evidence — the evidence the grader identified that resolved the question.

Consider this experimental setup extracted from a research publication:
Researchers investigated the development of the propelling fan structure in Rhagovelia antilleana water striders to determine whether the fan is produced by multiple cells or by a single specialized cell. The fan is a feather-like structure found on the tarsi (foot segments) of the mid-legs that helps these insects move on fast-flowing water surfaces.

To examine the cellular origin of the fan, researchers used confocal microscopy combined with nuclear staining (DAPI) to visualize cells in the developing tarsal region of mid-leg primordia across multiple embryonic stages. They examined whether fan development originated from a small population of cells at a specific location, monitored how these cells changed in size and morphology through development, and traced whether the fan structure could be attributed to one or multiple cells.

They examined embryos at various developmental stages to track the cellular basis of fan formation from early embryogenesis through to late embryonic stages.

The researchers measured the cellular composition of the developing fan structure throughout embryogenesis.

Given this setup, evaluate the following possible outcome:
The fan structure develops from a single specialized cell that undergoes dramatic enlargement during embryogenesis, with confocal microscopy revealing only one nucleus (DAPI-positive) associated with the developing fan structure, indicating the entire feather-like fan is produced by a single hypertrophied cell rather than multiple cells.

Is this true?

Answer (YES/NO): NO